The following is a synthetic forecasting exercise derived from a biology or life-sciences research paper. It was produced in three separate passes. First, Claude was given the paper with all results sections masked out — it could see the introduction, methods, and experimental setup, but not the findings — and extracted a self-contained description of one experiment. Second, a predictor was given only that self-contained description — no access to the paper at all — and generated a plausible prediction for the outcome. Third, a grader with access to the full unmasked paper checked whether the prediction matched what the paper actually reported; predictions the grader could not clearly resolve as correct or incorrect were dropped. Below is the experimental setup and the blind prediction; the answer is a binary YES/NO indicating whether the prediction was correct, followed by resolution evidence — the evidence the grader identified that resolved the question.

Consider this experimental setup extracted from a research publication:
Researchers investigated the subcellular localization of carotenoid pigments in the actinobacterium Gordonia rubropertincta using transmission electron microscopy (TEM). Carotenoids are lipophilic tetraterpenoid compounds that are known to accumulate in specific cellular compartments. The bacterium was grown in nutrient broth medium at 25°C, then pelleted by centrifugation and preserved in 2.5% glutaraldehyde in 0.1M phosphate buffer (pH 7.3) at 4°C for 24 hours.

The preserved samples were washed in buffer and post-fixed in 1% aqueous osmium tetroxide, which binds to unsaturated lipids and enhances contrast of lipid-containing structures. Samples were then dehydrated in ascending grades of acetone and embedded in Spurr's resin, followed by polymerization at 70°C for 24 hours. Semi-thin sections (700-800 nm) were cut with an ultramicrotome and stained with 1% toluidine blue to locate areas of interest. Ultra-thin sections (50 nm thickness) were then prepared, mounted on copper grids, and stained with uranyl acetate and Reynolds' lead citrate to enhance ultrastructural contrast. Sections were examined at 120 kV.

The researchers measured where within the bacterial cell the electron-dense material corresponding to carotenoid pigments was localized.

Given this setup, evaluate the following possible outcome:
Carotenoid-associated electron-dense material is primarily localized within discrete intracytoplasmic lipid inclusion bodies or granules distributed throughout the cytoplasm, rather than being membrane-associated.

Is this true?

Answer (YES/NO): NO